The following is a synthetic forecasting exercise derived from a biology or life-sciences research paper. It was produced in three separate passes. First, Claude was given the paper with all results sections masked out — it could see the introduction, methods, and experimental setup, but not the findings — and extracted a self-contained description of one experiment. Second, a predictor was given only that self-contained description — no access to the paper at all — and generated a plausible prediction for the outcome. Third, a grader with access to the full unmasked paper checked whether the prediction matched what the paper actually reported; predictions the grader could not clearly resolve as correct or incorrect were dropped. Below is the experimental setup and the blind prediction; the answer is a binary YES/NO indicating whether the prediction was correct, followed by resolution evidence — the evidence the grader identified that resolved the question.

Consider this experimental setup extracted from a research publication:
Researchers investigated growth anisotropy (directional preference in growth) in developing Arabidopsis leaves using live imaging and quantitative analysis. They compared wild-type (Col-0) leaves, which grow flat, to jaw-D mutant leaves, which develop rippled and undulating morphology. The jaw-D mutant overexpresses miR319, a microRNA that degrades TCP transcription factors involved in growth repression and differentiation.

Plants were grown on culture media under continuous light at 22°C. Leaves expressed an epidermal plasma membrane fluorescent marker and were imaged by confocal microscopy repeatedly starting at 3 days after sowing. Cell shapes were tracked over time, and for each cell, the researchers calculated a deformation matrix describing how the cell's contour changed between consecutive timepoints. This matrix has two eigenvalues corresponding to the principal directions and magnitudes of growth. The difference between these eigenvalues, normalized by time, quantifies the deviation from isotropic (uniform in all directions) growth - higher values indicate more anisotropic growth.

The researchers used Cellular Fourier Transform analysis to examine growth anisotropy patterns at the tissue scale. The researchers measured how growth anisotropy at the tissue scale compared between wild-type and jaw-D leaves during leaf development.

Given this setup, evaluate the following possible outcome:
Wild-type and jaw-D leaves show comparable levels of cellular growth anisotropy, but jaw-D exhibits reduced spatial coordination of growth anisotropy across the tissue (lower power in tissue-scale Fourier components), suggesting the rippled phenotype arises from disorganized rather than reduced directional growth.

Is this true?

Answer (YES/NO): NO